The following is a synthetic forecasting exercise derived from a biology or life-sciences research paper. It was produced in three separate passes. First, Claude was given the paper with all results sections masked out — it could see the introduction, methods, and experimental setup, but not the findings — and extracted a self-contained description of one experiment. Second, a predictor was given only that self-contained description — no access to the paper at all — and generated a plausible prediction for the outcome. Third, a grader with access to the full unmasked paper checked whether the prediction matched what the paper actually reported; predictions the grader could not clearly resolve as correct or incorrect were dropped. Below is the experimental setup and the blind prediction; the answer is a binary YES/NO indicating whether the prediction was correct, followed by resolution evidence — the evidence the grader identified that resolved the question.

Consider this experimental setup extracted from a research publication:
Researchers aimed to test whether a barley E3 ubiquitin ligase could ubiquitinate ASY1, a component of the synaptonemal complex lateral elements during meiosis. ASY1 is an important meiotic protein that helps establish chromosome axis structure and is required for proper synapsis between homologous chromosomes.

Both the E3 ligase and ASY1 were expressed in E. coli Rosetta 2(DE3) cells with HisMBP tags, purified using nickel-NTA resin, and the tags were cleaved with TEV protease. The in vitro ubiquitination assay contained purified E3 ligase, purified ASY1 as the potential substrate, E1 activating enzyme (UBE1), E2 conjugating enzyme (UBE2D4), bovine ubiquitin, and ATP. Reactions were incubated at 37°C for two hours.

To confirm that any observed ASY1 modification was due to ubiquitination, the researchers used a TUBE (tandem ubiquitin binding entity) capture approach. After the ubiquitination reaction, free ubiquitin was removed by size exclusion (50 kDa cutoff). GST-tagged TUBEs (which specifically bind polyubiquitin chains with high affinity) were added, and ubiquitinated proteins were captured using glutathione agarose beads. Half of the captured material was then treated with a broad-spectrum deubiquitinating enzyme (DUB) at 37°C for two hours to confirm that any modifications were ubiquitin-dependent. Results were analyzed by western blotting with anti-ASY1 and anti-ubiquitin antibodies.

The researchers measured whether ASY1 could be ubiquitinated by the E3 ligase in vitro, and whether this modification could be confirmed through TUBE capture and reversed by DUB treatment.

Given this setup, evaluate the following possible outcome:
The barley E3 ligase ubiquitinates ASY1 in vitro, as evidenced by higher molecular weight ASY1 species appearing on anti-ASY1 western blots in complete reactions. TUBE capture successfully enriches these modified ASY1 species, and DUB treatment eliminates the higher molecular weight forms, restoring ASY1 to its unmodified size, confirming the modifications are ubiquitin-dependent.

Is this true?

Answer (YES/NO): YES